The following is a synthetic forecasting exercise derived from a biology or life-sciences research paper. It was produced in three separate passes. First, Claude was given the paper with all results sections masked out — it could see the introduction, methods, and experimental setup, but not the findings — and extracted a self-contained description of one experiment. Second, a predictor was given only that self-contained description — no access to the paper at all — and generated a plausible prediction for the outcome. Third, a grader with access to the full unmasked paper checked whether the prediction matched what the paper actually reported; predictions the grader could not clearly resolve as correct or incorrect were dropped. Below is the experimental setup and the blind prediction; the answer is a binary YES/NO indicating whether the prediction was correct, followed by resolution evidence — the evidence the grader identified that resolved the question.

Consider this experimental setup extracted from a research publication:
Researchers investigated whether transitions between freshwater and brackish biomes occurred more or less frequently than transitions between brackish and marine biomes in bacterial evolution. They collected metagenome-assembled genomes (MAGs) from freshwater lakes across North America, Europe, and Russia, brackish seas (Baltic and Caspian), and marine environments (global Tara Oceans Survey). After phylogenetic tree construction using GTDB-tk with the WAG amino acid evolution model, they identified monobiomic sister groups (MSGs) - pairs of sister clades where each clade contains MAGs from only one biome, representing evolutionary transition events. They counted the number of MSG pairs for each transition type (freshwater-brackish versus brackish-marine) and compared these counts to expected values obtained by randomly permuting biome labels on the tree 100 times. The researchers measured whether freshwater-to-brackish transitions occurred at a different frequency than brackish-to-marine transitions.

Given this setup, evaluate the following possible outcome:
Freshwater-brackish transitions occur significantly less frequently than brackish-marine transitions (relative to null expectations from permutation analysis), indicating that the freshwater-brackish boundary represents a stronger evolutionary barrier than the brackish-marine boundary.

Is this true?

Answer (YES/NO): YES